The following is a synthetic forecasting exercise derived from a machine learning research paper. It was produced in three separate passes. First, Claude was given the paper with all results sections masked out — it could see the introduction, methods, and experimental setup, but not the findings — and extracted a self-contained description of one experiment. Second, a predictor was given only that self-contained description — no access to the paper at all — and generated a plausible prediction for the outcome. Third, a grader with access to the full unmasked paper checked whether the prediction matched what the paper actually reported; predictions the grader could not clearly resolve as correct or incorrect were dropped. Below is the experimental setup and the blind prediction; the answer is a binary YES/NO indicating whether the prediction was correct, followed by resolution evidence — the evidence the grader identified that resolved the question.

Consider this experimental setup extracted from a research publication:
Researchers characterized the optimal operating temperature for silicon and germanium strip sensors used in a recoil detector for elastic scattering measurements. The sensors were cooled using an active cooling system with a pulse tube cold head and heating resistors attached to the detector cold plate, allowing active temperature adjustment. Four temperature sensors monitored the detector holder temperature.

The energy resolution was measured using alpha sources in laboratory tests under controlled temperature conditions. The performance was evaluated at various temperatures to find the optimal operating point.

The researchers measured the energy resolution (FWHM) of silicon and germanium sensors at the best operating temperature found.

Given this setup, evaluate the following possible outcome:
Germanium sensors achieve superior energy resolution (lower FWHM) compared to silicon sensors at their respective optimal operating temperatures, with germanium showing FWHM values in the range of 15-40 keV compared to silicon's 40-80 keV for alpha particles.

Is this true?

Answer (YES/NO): NO